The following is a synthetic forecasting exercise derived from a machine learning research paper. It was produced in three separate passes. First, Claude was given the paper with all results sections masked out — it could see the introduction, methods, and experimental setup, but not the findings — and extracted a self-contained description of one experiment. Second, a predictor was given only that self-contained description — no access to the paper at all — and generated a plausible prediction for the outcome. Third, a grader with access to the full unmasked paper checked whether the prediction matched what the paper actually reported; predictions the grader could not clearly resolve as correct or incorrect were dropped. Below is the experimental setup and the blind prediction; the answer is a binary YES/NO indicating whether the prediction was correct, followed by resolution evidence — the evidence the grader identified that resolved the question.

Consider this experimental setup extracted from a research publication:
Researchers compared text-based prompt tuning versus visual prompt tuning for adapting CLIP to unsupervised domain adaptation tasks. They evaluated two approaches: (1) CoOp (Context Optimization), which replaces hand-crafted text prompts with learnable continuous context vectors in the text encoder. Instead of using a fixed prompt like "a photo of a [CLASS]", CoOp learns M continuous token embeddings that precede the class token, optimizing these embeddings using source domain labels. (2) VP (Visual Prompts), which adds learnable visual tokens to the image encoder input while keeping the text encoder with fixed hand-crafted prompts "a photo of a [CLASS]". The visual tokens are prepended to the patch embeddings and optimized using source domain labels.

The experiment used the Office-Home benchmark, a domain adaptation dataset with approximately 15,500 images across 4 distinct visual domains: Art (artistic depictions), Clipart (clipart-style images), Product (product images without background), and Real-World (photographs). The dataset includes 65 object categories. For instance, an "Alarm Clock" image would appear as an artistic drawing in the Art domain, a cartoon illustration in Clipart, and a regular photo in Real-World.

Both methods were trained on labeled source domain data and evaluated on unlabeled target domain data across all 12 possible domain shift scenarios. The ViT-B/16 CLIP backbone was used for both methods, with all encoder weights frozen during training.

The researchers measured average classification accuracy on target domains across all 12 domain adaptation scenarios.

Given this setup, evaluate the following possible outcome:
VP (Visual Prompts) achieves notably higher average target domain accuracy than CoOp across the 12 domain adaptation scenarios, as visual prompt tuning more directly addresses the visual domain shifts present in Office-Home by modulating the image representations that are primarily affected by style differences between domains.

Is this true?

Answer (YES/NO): NO